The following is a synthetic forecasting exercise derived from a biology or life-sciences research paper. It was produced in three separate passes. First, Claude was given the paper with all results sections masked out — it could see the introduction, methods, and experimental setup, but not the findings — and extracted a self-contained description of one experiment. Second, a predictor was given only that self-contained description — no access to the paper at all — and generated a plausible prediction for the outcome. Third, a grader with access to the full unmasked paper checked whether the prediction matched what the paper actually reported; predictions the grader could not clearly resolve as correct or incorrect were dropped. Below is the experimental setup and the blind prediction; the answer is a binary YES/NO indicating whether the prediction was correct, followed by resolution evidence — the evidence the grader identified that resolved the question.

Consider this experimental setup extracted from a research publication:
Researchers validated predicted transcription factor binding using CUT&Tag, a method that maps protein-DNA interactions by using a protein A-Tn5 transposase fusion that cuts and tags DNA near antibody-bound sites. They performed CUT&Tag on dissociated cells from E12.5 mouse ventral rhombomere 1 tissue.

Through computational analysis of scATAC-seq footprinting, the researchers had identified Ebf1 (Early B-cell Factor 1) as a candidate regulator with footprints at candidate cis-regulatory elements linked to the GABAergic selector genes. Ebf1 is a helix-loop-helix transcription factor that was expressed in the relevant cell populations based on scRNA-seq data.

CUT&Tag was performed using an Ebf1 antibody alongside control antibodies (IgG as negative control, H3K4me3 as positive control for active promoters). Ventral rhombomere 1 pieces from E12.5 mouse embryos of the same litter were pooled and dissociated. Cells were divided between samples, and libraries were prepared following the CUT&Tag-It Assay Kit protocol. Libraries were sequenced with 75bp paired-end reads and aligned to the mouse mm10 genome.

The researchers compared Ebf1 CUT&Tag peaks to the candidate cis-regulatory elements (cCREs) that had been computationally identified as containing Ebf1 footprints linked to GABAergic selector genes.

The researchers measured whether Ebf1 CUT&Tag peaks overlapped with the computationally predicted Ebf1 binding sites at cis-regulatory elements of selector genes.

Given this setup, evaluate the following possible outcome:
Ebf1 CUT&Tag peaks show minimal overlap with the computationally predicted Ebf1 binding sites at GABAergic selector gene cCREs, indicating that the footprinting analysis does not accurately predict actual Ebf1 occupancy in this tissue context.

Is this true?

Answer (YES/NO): NO